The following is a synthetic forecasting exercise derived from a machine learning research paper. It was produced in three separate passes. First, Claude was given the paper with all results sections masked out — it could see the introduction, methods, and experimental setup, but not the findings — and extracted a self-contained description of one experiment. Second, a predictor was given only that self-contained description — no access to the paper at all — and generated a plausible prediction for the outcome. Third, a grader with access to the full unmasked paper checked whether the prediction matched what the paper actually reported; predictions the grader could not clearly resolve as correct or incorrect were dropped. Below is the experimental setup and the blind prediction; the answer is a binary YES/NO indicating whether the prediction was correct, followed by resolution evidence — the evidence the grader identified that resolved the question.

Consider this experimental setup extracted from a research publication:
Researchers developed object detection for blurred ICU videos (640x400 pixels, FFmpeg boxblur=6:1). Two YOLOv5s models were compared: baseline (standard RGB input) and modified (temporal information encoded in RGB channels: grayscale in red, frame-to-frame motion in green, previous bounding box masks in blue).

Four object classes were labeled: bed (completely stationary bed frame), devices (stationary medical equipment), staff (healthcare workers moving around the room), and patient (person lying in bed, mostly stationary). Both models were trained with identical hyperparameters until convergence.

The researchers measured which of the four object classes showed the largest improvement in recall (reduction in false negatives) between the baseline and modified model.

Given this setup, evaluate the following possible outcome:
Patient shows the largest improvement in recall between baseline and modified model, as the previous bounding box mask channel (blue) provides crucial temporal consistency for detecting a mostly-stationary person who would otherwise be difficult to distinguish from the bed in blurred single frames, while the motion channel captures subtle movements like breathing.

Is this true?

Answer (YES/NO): NO